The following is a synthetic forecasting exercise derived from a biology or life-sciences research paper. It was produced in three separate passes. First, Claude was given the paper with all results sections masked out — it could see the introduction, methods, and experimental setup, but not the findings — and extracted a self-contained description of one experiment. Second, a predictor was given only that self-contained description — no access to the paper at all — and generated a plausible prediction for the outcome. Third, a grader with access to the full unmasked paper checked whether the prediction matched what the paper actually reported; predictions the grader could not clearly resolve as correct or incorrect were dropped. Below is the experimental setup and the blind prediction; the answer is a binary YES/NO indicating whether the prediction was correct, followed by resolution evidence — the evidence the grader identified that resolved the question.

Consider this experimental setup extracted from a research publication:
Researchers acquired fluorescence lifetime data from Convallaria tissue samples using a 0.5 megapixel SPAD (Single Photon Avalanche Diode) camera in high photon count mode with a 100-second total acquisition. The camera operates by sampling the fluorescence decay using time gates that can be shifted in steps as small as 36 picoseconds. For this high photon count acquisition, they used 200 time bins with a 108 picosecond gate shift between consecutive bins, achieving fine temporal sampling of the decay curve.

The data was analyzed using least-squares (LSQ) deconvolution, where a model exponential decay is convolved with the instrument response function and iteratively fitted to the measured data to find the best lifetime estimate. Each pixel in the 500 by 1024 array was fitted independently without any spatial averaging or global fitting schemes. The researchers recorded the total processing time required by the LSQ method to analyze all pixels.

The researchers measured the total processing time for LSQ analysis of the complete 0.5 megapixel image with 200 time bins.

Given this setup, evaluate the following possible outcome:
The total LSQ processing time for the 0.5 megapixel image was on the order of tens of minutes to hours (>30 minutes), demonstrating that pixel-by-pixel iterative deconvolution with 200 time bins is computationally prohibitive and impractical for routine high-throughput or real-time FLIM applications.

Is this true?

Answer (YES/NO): YES